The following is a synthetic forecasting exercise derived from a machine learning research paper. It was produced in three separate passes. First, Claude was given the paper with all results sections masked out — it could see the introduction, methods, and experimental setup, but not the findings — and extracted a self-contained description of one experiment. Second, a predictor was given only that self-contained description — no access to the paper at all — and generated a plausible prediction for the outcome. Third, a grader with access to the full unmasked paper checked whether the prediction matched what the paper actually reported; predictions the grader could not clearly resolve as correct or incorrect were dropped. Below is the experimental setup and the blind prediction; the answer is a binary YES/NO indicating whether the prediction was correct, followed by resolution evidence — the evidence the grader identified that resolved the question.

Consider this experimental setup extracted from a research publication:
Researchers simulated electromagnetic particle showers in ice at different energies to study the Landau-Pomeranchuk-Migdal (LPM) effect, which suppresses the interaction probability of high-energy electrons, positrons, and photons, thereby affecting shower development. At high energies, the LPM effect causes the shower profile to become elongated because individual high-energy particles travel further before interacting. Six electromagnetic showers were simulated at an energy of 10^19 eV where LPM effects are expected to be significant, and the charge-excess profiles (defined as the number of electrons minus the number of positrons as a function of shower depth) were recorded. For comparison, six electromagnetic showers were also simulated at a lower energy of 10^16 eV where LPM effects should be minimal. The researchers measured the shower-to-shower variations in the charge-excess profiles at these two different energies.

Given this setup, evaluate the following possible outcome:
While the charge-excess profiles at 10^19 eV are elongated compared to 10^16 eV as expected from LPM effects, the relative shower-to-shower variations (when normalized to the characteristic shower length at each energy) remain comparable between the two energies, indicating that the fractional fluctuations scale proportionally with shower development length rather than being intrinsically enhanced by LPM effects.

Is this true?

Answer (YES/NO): NO